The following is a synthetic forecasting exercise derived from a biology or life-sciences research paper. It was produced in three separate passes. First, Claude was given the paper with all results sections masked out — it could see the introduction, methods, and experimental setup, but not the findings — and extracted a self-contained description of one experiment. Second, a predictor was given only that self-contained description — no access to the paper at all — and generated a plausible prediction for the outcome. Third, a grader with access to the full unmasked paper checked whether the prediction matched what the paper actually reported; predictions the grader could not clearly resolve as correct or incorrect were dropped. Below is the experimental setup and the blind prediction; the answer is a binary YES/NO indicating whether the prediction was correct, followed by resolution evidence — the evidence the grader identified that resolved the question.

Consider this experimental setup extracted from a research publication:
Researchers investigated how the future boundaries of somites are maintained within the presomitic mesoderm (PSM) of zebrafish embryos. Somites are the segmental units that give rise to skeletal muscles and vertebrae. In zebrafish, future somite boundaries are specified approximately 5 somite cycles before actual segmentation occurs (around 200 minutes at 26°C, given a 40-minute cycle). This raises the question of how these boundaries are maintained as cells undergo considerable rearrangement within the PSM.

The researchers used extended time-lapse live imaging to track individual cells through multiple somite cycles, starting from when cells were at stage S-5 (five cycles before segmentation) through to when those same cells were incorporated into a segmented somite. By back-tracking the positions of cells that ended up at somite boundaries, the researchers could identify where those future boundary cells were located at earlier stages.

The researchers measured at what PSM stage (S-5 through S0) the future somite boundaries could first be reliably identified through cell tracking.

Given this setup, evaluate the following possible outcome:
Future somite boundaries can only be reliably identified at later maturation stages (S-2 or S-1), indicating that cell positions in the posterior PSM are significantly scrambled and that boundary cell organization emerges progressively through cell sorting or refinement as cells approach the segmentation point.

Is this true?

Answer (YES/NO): NO